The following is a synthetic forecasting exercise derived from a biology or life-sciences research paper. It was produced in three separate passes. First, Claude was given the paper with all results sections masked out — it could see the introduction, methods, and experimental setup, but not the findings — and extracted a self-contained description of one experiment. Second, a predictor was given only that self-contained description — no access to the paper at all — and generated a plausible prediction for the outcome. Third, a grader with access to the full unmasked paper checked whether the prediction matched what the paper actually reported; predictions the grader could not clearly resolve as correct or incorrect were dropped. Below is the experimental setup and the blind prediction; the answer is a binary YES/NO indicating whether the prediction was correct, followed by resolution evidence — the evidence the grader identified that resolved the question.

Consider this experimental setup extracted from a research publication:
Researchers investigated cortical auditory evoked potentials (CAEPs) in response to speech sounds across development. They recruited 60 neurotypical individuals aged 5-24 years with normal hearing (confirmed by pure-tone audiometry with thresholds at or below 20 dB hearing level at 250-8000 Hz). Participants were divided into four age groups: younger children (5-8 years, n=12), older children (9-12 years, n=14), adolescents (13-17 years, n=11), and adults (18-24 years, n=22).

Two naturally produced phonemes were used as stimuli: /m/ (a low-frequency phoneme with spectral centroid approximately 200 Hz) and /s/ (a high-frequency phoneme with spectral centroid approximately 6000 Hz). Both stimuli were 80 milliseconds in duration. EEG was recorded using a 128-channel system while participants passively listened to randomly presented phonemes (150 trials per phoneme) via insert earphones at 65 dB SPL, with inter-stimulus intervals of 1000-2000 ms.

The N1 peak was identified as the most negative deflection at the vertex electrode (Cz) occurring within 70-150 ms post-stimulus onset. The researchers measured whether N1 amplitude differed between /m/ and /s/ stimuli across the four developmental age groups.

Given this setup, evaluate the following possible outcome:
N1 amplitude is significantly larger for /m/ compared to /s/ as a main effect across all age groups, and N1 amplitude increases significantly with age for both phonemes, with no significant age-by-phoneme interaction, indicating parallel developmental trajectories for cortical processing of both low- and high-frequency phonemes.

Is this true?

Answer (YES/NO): NO